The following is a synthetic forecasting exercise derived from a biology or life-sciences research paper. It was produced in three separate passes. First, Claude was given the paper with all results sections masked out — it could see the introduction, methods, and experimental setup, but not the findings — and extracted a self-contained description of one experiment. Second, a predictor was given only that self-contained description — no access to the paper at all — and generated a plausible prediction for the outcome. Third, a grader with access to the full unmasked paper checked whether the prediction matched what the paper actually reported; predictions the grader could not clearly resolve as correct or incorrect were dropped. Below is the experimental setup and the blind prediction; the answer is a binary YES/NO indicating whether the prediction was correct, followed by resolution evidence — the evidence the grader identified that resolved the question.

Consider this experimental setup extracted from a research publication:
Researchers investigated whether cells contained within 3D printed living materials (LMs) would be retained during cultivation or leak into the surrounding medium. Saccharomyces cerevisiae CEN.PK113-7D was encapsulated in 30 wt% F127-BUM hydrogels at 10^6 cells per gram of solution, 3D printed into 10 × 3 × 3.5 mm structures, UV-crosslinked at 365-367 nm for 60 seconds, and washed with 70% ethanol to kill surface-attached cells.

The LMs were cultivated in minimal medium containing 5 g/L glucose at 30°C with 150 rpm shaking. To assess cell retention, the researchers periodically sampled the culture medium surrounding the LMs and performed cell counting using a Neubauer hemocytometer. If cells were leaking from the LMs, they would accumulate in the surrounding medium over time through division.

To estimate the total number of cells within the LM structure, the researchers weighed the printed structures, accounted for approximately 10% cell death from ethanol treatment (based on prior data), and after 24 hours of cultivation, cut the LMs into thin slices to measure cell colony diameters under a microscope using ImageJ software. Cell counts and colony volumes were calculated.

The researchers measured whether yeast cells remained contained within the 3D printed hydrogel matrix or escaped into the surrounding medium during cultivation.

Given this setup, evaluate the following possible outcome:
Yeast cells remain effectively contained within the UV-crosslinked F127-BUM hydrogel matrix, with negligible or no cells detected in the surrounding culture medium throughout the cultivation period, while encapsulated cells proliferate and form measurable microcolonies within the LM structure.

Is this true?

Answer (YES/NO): YES